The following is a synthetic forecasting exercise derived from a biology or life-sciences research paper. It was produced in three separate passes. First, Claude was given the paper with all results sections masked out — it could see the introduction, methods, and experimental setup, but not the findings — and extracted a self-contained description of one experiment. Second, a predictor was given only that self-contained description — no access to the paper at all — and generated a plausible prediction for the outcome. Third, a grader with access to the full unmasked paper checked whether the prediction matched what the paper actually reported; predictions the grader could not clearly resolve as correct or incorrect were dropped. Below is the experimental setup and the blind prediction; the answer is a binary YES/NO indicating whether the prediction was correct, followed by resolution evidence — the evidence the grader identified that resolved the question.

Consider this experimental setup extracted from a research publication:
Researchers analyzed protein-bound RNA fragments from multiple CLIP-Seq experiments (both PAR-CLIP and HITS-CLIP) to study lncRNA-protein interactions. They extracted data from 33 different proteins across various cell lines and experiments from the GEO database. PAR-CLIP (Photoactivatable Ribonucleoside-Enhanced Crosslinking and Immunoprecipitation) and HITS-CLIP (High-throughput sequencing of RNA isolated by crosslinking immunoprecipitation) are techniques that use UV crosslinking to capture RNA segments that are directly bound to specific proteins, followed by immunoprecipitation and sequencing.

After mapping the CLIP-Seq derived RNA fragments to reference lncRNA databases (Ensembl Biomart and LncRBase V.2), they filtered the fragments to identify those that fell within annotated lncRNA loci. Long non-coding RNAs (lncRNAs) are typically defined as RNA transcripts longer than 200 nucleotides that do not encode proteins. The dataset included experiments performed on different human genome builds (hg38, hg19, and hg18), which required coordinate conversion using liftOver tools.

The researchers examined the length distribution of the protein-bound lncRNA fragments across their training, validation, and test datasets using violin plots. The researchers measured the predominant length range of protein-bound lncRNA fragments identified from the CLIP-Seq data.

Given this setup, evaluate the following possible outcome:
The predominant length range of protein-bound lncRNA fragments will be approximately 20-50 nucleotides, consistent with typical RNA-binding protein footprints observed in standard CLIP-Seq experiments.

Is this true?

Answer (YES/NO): YES